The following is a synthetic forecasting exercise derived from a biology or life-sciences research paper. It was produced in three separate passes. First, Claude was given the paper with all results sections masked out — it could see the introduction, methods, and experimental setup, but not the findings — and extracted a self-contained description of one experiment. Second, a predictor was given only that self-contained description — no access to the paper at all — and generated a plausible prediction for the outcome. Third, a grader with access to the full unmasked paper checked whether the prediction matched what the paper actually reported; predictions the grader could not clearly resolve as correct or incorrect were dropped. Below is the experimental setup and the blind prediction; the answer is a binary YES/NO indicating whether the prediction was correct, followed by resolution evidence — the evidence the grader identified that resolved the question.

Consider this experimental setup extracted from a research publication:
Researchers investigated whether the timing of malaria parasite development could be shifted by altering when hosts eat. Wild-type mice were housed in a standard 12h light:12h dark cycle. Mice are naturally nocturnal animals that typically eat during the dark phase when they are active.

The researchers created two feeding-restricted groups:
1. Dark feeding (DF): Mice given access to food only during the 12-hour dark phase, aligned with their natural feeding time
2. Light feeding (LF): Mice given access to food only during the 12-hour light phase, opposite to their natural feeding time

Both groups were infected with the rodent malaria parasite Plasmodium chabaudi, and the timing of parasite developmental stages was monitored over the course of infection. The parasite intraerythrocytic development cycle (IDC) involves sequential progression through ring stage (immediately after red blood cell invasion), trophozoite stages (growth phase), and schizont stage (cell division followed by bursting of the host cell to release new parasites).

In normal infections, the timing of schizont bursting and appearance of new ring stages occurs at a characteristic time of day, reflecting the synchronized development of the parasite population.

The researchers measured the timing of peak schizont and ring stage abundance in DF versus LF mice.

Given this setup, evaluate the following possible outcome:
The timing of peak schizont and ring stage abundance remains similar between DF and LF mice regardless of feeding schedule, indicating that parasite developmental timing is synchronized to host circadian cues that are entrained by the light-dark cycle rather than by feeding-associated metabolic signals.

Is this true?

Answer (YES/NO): NO